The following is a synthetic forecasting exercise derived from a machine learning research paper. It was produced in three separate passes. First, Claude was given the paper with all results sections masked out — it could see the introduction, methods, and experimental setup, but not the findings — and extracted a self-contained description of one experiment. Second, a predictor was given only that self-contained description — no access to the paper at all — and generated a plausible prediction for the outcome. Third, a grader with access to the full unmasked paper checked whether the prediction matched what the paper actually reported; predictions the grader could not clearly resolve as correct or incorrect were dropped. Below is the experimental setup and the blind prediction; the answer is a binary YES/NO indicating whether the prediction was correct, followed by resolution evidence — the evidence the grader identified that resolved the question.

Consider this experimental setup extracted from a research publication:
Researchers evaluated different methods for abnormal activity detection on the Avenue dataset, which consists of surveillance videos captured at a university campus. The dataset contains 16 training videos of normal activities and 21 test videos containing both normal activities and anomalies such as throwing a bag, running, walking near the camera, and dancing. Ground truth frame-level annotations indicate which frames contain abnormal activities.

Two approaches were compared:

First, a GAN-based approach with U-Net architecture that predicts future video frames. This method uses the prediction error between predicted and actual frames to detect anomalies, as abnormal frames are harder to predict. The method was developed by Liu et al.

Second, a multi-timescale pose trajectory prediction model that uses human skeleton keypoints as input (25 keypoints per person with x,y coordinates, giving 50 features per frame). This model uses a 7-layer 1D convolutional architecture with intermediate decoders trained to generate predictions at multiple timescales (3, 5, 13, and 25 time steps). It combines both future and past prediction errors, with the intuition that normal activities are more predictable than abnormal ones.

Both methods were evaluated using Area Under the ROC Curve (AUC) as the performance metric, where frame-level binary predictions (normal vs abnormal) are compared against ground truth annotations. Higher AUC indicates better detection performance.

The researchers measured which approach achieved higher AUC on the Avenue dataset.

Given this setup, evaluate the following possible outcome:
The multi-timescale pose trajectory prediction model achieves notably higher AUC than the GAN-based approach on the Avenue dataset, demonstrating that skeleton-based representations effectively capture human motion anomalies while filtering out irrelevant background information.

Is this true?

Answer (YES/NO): NO